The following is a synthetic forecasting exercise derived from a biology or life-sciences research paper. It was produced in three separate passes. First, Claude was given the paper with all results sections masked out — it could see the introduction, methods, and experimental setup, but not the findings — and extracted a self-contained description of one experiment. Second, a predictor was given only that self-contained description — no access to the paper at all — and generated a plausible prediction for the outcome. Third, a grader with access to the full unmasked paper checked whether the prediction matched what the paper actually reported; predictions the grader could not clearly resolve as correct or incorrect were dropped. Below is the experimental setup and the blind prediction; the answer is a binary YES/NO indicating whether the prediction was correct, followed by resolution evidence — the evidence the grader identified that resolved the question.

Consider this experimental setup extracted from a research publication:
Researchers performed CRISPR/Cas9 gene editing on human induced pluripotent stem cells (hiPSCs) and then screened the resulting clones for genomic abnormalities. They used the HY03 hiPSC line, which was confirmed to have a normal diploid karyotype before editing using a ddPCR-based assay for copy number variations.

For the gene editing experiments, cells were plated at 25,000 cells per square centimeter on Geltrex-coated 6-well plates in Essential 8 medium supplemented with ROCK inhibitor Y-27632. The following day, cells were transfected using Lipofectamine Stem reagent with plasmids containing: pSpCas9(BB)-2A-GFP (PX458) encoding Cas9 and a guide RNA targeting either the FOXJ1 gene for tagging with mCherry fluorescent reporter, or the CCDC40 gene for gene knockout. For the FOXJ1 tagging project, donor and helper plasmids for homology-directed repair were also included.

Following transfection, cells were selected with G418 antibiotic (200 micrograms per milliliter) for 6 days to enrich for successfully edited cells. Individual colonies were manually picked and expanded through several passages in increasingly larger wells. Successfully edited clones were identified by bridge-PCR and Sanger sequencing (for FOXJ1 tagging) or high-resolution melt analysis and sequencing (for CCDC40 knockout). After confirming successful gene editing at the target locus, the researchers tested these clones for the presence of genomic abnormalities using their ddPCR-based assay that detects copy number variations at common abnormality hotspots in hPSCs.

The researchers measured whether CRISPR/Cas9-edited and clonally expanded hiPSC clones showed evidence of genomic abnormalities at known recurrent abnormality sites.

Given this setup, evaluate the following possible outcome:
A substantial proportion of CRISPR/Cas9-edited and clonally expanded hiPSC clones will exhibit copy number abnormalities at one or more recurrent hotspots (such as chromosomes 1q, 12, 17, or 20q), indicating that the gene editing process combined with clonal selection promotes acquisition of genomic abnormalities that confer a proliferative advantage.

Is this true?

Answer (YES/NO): NO